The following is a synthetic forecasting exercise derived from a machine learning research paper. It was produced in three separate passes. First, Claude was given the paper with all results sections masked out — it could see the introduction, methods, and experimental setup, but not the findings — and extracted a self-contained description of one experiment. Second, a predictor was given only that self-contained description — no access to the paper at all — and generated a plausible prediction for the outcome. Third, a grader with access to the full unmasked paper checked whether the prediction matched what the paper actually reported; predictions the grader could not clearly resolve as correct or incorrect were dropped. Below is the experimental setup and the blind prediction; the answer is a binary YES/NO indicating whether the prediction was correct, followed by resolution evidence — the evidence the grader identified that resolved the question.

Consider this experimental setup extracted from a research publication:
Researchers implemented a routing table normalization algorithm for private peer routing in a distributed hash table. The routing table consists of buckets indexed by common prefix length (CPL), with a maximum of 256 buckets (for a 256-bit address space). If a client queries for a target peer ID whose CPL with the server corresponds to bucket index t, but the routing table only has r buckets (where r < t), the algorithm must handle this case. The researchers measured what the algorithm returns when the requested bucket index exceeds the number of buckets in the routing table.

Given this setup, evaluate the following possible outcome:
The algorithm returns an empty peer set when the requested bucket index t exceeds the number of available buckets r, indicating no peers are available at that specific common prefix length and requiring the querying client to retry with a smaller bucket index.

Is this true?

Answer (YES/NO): NO